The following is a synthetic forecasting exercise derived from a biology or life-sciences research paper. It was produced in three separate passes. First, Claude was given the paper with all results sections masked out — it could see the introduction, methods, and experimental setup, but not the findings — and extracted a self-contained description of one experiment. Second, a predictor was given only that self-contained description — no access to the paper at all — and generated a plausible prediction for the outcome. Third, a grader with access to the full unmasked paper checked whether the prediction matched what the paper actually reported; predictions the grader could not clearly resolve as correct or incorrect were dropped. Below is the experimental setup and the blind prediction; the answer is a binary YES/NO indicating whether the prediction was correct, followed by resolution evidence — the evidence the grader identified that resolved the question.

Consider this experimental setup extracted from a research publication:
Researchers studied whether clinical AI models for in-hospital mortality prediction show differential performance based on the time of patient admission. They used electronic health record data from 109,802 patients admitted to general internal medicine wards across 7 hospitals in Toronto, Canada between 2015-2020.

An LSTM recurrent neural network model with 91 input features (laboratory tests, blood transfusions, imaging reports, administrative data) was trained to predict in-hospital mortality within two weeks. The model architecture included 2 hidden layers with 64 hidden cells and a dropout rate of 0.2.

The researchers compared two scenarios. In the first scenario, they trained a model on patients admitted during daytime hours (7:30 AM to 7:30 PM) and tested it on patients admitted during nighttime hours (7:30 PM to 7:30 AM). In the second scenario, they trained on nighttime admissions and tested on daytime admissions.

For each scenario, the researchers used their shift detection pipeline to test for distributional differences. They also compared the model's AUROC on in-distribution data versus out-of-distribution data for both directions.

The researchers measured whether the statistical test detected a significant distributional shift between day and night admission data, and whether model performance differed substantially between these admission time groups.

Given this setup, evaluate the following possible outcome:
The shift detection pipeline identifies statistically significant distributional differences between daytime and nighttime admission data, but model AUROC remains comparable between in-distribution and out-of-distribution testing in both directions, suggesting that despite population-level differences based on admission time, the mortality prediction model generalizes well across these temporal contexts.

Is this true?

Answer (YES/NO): NO